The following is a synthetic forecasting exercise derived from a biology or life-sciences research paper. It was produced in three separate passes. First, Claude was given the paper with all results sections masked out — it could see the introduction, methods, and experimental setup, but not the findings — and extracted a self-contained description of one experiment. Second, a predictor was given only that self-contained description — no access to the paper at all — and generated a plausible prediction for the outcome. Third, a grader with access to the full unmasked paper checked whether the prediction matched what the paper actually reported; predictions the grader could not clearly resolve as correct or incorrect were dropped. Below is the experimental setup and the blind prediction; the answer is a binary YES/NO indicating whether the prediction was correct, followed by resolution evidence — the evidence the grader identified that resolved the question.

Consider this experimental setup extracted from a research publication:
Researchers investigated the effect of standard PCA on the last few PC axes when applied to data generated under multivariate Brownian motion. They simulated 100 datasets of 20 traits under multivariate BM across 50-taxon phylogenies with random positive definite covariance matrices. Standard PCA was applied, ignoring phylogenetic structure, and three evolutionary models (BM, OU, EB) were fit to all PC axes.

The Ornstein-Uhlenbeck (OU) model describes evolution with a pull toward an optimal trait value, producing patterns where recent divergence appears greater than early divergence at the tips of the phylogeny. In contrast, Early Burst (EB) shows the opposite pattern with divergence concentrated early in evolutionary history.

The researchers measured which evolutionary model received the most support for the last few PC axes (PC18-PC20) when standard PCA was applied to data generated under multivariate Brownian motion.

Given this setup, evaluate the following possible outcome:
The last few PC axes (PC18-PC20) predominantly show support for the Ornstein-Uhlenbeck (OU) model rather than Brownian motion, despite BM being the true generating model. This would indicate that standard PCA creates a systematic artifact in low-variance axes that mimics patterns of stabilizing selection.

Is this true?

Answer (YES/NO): YES